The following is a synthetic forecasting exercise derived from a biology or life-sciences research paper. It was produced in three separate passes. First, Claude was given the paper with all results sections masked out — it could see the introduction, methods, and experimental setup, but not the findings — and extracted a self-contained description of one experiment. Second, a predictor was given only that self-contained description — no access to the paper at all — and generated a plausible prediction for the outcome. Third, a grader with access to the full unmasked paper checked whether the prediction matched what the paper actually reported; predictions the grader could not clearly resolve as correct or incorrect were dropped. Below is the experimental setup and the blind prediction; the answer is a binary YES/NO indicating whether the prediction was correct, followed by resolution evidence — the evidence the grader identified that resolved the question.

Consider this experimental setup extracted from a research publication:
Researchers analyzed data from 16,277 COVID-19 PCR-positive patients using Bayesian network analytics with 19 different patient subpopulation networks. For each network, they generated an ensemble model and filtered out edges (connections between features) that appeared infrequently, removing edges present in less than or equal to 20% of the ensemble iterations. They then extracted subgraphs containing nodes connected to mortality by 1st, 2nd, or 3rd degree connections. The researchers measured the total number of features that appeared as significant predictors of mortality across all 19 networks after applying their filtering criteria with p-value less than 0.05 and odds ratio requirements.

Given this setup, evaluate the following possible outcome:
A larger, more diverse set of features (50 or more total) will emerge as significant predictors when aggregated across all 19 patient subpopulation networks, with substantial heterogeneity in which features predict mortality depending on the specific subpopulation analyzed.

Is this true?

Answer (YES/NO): YES